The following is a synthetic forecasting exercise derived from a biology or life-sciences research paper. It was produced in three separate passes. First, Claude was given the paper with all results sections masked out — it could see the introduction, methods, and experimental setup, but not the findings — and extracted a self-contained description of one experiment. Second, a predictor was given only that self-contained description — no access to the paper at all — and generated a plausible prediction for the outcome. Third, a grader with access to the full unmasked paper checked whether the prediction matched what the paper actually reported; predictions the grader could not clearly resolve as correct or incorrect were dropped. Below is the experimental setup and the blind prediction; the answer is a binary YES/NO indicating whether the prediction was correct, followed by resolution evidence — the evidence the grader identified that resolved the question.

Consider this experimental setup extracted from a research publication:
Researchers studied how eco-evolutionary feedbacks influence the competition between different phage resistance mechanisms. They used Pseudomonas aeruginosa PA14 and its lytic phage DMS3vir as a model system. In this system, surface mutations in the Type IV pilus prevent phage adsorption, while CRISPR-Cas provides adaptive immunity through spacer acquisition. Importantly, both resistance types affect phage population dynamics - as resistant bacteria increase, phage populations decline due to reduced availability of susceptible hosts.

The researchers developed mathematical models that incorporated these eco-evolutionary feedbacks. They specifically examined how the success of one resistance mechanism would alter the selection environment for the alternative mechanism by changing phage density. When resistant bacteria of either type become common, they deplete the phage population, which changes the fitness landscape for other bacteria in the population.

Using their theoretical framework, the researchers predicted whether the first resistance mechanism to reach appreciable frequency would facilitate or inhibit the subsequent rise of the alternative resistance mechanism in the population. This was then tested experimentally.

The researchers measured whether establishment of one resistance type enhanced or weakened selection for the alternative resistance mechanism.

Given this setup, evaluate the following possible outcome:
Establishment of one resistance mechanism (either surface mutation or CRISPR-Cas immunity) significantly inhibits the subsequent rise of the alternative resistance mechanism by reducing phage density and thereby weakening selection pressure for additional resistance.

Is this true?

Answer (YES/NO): YES